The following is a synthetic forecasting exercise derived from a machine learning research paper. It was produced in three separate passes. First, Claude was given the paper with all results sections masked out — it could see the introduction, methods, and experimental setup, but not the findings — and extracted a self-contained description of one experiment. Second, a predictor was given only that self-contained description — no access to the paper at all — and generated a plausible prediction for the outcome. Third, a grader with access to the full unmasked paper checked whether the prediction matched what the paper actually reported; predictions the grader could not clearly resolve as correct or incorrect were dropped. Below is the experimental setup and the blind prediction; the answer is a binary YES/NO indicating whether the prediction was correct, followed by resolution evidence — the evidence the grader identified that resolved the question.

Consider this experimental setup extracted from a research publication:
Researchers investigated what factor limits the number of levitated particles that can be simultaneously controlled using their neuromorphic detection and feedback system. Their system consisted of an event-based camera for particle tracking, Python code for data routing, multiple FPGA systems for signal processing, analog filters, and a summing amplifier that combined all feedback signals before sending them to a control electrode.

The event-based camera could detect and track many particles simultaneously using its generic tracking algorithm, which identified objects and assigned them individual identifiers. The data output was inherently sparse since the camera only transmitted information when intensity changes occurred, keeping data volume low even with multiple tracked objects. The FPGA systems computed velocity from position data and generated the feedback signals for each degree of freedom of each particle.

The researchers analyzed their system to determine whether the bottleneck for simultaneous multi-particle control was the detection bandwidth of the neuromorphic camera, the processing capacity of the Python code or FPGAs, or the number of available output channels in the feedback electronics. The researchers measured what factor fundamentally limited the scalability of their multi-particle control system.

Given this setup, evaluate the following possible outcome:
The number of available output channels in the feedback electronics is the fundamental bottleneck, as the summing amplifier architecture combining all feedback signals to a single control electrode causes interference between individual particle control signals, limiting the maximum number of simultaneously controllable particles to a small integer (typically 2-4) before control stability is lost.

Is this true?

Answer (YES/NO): NO